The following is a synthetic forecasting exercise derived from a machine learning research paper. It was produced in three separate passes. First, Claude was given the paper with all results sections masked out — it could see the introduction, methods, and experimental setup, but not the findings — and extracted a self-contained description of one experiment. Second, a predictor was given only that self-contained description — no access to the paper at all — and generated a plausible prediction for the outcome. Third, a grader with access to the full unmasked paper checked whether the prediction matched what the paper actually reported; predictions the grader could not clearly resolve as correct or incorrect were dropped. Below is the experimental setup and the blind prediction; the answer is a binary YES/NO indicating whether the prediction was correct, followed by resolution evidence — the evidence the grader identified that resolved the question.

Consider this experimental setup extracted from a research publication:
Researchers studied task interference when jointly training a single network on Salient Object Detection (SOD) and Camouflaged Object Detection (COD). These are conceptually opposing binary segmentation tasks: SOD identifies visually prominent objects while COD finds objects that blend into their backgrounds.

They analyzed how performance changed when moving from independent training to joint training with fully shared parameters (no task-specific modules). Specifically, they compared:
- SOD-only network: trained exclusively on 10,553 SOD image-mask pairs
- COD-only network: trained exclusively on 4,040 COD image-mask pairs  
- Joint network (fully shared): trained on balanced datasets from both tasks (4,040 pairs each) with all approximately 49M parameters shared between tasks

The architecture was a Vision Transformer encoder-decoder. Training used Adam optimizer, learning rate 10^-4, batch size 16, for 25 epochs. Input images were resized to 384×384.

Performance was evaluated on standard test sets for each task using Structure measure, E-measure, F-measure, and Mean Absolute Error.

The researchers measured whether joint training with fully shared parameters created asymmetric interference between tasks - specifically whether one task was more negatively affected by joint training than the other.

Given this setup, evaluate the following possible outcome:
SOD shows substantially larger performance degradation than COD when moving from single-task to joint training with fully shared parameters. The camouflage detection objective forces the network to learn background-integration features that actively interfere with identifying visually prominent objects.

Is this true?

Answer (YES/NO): NO